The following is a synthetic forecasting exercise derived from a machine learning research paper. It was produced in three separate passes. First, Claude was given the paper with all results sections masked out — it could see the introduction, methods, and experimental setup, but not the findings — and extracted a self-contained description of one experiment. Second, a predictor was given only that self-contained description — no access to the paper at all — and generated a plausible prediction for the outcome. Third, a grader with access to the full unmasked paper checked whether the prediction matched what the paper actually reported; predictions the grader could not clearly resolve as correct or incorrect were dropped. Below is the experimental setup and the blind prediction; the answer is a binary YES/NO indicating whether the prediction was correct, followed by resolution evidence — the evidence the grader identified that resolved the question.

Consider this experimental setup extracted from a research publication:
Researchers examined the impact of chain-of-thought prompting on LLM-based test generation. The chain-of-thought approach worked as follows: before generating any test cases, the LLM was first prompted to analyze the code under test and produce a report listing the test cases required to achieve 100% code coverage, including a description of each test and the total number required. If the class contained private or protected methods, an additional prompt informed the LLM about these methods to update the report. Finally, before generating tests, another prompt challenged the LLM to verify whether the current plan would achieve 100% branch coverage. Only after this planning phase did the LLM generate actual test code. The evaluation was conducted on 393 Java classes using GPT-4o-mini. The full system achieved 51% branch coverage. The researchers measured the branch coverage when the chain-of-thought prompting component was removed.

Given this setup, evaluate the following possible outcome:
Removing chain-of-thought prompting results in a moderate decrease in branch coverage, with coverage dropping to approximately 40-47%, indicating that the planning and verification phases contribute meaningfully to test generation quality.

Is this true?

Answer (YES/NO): NO